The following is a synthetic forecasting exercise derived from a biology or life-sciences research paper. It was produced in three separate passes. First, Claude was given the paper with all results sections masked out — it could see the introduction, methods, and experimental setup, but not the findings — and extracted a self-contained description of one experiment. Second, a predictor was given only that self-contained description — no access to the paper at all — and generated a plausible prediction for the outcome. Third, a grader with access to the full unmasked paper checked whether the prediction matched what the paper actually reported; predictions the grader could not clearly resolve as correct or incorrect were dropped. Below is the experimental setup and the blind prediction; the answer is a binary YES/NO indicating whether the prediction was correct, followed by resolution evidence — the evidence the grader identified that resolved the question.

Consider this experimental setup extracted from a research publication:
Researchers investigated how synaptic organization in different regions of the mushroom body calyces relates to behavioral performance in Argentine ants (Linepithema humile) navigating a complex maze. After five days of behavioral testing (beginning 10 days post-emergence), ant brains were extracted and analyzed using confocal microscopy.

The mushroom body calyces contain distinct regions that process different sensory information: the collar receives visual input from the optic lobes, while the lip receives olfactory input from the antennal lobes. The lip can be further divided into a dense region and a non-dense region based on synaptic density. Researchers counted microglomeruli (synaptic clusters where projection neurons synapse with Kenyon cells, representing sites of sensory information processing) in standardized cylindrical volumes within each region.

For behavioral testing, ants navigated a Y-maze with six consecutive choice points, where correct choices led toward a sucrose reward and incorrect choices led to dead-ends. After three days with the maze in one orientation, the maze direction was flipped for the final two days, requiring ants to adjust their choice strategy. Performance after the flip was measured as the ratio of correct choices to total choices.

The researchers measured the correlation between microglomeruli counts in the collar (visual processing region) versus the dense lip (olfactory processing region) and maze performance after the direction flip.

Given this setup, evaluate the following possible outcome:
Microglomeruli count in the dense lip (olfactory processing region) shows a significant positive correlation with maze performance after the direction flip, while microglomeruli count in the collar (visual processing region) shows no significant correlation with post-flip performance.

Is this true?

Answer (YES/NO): NO